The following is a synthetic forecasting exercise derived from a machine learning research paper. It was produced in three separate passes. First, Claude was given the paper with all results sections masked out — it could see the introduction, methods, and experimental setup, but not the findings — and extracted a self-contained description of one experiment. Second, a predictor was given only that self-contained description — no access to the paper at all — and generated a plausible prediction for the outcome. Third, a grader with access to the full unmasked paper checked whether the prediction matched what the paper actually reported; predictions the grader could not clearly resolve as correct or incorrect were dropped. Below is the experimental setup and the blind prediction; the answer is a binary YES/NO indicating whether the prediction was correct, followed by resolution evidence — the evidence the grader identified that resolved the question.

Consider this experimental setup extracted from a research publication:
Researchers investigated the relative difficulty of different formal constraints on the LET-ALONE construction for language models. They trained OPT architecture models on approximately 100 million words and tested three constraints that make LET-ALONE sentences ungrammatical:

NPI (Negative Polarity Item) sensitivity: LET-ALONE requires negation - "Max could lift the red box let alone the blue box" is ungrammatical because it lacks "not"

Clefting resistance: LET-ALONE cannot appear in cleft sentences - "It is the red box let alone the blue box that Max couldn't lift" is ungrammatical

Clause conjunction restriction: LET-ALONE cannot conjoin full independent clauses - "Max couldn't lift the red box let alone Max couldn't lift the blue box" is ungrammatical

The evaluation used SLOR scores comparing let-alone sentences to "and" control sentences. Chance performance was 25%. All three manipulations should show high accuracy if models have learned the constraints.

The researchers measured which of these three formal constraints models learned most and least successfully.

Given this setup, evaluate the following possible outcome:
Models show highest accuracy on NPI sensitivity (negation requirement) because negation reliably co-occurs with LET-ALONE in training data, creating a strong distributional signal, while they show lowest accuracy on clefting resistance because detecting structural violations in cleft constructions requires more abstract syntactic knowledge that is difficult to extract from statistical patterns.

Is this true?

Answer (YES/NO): NO